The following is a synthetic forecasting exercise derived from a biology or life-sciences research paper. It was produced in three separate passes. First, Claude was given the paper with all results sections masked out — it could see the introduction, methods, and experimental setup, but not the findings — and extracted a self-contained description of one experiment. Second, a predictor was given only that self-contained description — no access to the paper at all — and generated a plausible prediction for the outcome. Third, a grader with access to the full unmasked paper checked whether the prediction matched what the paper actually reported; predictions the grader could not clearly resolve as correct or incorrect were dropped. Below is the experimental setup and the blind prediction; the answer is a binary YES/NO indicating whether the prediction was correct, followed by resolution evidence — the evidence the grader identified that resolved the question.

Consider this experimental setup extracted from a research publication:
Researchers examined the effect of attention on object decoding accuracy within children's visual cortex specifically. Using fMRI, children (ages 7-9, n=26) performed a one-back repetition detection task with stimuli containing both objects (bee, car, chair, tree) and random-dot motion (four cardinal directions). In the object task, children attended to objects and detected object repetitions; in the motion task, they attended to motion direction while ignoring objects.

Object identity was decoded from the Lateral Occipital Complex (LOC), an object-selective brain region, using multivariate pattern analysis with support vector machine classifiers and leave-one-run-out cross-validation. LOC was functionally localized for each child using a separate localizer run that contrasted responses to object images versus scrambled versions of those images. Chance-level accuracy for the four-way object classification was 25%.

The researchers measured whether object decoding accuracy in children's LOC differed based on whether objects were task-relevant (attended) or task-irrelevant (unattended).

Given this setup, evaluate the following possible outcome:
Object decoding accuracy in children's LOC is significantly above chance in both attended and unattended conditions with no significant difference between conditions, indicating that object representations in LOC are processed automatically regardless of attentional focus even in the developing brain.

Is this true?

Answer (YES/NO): YES